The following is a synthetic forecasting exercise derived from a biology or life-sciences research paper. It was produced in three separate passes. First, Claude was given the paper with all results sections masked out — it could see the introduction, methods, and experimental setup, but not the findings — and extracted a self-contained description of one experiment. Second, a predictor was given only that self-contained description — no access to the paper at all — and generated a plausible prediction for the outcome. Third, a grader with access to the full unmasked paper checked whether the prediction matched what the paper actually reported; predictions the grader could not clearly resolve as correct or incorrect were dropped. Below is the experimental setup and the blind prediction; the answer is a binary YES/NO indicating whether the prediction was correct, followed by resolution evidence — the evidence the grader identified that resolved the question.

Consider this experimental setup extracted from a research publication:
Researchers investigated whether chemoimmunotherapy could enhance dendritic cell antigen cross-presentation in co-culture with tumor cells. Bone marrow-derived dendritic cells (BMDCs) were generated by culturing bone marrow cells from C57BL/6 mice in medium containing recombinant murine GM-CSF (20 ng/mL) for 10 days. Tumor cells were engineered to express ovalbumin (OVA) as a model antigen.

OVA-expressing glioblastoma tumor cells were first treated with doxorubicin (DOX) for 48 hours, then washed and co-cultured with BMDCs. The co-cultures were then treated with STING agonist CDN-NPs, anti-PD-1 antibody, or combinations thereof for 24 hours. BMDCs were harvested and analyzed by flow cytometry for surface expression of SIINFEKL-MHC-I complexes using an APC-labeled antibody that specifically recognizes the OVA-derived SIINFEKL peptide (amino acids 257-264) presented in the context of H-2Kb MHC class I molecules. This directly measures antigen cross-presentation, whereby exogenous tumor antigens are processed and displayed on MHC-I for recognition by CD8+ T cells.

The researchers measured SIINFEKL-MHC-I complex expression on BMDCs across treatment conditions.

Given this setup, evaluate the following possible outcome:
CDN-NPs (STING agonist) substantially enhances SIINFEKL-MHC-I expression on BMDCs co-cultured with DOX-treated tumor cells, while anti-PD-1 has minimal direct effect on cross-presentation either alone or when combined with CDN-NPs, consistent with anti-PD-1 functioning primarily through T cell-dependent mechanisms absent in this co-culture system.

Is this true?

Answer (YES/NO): NO